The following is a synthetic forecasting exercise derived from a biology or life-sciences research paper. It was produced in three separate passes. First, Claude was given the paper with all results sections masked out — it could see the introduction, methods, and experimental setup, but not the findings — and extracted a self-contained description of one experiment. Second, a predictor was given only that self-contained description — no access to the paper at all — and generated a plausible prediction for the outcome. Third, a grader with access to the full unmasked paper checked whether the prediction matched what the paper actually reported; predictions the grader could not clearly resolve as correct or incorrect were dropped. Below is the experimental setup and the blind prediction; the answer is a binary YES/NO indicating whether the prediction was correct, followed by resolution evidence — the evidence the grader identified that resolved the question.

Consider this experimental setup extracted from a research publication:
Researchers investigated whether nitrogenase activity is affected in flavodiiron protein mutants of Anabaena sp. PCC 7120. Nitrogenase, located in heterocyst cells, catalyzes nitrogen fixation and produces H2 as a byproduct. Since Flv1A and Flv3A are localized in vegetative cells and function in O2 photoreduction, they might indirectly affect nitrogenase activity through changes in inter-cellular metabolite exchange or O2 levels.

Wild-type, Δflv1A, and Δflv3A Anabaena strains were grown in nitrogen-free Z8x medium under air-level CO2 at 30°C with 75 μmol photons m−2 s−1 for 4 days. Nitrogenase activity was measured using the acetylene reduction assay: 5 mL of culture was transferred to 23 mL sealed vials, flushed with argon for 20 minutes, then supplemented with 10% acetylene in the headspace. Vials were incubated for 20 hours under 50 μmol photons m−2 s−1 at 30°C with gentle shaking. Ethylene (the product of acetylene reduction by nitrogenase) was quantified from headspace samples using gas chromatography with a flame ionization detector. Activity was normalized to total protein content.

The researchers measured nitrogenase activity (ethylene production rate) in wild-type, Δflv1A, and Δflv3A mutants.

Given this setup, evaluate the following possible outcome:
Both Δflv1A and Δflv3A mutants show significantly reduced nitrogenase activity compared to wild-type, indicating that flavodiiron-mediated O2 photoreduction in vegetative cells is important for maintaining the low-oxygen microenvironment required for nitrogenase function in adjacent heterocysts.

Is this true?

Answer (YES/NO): NO